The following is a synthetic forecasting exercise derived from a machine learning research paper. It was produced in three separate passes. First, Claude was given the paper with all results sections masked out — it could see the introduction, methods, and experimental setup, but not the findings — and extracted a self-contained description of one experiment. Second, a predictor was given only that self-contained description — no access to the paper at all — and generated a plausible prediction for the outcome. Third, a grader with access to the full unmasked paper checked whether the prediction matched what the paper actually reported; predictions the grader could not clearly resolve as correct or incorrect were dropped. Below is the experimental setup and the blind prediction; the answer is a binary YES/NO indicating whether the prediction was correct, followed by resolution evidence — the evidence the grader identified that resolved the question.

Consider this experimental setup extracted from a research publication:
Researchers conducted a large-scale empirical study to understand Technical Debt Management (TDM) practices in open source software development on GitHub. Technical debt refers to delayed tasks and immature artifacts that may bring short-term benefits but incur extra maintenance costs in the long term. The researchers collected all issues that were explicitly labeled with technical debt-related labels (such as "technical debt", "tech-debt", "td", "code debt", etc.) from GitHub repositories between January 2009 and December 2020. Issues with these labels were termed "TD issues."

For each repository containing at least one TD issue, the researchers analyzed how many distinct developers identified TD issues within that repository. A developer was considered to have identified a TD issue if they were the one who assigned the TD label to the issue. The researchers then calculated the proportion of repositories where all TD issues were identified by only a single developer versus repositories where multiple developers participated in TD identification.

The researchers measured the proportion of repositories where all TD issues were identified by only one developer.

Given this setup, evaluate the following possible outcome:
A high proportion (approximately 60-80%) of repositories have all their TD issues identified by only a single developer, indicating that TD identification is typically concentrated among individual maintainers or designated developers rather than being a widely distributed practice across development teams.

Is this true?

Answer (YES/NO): YES